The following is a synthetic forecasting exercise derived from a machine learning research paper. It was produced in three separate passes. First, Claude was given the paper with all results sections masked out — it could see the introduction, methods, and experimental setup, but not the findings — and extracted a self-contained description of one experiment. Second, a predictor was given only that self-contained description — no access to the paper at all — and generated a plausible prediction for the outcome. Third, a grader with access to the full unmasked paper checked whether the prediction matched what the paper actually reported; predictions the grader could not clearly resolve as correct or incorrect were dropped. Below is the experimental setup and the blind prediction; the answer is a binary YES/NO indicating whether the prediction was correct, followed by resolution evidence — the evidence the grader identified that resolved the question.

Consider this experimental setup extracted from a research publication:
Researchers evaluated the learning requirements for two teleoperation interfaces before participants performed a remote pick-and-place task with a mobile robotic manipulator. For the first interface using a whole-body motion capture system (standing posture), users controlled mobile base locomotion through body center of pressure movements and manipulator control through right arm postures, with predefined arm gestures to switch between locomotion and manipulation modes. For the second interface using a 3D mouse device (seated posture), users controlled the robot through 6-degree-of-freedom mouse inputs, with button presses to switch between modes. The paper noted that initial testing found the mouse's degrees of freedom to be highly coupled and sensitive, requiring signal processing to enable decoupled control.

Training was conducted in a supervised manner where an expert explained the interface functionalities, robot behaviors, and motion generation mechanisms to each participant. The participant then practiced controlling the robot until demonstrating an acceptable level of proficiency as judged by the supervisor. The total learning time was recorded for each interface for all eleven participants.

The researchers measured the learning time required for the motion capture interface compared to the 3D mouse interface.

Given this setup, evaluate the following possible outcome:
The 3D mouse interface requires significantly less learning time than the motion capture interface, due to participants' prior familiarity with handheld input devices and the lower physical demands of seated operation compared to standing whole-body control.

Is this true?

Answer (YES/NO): YES